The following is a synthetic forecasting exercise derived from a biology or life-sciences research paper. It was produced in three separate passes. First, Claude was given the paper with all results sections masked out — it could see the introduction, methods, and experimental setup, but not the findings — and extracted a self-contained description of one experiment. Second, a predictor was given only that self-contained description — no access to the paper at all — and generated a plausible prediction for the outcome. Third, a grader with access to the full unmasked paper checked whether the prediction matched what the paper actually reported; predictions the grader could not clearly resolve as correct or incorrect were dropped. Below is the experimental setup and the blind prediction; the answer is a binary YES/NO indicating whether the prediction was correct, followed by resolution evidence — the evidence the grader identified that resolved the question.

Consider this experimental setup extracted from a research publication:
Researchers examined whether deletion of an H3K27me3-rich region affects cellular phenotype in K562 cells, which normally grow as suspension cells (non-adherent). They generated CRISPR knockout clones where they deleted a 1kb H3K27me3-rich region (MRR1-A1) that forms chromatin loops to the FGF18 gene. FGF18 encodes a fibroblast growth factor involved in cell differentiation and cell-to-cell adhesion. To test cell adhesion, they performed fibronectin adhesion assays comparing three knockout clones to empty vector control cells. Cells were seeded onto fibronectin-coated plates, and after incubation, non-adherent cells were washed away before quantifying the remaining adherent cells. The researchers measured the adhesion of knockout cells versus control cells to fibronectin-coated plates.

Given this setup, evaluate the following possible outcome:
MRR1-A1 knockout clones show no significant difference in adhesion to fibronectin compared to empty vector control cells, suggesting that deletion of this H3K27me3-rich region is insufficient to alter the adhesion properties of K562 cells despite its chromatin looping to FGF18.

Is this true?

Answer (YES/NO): NO